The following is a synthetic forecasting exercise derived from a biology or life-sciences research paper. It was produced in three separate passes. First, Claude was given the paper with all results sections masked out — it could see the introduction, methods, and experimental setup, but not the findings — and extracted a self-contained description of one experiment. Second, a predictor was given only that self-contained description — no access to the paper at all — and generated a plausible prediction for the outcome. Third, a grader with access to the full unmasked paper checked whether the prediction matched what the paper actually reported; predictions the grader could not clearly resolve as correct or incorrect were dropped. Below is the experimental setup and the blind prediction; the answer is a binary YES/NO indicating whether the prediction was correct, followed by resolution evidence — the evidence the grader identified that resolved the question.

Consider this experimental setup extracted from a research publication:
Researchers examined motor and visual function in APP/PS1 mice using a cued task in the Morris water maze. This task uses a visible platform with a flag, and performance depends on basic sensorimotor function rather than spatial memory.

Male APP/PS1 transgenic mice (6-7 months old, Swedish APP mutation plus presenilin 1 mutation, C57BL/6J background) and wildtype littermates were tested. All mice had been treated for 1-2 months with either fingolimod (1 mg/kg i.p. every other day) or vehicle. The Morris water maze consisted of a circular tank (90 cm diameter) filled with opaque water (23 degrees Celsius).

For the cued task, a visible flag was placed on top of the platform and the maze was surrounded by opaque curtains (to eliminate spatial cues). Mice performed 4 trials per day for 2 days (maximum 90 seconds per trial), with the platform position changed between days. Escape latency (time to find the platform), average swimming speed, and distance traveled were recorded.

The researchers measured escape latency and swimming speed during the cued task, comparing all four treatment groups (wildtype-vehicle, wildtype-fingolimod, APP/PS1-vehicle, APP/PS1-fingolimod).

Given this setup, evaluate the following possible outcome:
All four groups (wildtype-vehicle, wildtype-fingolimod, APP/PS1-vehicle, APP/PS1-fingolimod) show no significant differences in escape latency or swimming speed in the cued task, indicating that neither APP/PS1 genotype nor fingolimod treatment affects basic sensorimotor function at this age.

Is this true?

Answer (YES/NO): YES